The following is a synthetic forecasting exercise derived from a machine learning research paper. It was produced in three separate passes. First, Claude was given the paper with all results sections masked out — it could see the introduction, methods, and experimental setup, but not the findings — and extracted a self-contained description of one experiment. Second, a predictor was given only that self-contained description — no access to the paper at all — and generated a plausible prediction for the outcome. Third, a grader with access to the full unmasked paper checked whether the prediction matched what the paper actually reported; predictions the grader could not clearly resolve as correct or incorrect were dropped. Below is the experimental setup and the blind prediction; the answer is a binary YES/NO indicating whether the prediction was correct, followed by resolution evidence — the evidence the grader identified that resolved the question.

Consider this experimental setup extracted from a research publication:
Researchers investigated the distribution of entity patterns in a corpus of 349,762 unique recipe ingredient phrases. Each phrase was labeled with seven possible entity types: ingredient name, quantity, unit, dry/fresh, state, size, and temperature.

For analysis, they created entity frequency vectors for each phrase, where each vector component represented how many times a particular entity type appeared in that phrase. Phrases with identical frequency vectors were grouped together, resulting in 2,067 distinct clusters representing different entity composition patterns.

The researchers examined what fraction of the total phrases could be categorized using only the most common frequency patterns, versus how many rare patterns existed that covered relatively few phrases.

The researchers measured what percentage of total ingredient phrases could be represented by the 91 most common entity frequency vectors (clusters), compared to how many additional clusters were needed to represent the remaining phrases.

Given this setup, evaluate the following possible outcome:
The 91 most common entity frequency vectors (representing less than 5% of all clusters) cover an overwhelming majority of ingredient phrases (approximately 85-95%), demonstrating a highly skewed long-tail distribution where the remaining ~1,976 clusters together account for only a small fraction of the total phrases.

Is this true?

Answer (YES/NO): YES